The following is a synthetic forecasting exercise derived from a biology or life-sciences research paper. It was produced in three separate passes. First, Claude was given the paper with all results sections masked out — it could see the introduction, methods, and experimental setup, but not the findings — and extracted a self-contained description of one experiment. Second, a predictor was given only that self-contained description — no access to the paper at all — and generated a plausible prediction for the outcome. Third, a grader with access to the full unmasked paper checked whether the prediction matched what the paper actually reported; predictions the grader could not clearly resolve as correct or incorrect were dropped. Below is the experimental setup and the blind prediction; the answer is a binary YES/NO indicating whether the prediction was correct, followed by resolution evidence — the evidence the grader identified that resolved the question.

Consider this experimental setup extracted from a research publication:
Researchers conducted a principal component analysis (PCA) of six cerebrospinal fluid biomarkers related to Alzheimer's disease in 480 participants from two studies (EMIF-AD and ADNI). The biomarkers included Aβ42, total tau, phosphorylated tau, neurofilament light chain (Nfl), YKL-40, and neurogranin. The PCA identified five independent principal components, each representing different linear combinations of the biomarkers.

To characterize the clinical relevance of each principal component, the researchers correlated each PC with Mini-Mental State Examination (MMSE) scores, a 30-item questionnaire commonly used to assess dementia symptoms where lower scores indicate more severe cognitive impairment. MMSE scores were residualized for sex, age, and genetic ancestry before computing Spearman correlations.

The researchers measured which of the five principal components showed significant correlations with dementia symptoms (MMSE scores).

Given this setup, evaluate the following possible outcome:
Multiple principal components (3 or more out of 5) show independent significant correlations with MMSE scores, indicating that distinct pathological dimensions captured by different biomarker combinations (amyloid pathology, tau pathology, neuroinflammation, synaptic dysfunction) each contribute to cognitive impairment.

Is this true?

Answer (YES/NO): NO